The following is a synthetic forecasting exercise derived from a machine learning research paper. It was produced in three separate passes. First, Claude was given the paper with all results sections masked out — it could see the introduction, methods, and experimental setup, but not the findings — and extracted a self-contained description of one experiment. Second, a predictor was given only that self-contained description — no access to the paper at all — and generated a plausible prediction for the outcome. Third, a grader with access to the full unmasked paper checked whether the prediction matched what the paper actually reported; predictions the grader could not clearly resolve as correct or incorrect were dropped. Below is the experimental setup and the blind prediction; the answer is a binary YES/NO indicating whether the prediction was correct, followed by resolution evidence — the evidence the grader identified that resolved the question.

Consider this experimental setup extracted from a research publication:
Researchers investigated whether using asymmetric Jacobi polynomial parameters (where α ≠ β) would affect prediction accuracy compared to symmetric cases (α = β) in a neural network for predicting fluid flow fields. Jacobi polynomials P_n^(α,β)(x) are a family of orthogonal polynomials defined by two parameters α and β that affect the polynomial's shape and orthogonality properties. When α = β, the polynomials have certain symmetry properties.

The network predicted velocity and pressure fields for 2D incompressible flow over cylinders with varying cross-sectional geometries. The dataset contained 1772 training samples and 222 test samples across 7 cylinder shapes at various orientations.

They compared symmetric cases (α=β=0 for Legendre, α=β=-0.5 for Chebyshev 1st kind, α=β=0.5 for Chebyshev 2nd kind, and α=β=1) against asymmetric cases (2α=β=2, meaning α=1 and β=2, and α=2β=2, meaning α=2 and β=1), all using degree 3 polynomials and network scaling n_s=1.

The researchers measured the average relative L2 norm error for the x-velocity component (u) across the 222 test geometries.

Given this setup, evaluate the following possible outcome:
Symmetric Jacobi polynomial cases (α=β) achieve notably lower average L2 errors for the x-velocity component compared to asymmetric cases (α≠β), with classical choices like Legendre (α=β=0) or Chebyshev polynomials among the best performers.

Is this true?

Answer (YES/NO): NO